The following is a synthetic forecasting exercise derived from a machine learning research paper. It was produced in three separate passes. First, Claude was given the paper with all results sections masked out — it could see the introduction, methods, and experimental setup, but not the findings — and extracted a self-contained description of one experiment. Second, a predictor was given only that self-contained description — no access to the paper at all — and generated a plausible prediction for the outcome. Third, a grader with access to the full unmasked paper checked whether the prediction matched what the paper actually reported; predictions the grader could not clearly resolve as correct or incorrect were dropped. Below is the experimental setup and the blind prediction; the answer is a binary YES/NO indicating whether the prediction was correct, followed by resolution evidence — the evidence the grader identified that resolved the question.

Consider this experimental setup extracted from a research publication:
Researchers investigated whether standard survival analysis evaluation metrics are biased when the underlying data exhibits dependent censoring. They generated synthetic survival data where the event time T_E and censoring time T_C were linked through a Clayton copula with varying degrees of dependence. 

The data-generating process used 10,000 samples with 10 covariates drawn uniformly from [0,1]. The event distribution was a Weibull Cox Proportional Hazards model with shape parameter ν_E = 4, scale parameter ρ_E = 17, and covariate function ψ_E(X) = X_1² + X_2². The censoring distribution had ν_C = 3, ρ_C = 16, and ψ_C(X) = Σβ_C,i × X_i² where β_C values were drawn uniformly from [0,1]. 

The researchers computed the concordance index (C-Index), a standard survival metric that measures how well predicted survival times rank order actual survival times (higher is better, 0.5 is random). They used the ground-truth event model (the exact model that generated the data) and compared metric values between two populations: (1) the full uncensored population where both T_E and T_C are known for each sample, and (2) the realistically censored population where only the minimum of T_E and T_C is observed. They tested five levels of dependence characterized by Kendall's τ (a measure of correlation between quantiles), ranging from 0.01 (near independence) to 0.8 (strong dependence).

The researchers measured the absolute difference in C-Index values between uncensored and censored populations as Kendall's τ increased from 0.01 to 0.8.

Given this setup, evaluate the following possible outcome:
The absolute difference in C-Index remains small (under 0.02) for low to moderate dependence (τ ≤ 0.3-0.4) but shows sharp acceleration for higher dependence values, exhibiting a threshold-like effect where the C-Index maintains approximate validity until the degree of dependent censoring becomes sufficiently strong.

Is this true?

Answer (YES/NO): YES